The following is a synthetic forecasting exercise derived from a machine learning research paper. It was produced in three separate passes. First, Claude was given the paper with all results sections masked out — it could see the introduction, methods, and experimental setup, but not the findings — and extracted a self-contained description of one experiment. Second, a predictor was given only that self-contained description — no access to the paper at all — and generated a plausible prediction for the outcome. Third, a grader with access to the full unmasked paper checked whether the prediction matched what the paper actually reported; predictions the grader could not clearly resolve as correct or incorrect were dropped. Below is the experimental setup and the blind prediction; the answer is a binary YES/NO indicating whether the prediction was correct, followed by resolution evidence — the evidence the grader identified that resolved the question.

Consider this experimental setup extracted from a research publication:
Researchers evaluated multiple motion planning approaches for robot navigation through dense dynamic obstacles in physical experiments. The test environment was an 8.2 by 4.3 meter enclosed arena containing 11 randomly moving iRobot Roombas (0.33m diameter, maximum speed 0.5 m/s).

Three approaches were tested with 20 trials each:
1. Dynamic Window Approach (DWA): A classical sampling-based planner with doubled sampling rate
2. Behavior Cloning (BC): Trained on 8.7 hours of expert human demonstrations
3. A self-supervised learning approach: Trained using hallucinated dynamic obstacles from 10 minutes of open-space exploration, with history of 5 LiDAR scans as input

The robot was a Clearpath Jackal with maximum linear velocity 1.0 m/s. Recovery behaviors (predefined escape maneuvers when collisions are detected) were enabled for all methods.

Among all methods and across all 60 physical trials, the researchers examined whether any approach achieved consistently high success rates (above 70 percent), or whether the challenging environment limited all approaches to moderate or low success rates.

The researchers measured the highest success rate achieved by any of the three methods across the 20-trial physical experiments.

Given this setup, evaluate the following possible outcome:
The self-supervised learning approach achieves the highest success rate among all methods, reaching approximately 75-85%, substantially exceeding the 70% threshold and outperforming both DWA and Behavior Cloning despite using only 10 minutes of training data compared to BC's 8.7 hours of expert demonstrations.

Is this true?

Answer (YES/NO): NO